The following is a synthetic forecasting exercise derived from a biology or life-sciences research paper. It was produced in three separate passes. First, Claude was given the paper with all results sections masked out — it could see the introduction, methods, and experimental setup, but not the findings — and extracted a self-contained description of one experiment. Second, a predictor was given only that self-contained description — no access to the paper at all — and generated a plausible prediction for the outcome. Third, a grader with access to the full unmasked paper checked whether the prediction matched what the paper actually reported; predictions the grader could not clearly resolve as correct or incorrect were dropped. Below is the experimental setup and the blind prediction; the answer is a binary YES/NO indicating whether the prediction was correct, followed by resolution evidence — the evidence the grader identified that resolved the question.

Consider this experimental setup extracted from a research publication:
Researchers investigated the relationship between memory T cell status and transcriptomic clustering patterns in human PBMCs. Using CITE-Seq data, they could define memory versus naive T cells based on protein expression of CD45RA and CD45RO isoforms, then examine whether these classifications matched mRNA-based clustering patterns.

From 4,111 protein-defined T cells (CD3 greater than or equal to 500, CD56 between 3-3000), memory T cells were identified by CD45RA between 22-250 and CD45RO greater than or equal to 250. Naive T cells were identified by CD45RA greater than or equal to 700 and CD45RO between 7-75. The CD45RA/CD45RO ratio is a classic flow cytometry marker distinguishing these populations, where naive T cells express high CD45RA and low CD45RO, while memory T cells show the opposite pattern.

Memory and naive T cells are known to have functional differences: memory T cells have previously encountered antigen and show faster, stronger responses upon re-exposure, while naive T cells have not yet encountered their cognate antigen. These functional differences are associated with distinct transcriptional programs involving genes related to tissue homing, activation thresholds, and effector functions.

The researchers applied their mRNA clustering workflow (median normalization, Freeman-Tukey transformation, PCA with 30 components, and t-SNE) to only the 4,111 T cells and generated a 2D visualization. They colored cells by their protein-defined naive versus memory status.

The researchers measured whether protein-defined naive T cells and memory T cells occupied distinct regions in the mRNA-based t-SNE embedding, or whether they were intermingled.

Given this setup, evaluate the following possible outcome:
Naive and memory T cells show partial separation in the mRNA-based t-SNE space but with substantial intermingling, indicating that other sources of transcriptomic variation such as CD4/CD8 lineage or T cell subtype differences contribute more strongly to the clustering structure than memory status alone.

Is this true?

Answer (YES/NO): NO